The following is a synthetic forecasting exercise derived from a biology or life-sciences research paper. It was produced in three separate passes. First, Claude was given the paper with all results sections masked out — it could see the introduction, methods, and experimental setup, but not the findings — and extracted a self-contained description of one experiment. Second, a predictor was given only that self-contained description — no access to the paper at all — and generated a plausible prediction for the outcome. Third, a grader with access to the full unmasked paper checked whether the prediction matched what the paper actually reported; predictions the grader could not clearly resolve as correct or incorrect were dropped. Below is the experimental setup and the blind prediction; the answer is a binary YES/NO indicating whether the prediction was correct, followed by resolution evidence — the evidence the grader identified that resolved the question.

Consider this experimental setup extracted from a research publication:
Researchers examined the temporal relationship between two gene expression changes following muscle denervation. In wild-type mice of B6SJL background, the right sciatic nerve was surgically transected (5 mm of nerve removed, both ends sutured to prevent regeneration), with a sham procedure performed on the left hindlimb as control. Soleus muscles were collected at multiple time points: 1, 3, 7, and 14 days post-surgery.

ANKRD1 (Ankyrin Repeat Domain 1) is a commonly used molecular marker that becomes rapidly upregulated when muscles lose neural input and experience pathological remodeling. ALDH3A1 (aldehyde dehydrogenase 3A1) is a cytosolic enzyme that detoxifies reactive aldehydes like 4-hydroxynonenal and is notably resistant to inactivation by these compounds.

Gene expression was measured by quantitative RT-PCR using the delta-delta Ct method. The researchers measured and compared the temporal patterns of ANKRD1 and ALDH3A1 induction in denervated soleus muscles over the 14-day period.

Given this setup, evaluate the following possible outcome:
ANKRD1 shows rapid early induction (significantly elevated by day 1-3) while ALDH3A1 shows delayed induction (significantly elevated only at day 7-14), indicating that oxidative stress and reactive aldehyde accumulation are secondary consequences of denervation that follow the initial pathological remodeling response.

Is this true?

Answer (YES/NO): YES